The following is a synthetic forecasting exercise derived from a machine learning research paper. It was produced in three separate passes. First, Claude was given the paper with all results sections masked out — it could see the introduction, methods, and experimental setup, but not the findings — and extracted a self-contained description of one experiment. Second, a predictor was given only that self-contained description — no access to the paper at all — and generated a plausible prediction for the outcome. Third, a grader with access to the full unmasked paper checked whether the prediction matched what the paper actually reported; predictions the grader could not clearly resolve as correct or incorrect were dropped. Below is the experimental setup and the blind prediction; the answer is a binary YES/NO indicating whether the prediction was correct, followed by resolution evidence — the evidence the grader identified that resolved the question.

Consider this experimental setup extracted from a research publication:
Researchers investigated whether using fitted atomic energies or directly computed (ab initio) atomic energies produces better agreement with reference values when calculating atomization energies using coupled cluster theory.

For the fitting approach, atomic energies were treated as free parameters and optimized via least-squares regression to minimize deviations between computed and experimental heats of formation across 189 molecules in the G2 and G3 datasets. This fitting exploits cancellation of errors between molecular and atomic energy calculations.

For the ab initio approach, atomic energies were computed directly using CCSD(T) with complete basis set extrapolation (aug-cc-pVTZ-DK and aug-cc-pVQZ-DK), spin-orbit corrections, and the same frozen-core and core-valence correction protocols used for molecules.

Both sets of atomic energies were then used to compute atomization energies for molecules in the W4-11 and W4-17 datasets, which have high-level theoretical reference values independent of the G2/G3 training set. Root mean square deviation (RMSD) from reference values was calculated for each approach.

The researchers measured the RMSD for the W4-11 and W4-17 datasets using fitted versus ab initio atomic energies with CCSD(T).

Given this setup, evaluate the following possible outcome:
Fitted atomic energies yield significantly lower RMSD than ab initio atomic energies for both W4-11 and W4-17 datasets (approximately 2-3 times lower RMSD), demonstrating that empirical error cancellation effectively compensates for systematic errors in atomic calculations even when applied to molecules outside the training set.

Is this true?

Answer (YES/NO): YES